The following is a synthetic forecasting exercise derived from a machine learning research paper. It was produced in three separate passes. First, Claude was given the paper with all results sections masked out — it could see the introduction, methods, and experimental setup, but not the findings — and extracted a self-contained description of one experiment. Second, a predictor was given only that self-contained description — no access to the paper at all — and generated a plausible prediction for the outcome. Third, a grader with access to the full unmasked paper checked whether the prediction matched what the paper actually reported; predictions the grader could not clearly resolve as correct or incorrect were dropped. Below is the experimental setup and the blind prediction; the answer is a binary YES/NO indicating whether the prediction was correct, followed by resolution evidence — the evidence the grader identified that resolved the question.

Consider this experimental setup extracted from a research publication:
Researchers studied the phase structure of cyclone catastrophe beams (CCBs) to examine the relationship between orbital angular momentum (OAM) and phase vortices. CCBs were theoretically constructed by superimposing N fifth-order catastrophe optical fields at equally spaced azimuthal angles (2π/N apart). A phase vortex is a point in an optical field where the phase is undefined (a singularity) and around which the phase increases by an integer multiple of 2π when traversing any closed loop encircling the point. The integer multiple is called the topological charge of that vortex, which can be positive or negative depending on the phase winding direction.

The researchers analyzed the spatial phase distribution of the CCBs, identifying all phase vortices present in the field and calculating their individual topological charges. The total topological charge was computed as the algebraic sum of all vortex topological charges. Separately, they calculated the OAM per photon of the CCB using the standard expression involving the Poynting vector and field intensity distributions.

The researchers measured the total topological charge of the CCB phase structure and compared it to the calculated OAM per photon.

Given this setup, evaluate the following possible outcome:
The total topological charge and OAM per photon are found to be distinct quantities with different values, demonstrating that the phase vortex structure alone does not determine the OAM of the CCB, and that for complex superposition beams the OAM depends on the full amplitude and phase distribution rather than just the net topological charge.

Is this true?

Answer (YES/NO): YES